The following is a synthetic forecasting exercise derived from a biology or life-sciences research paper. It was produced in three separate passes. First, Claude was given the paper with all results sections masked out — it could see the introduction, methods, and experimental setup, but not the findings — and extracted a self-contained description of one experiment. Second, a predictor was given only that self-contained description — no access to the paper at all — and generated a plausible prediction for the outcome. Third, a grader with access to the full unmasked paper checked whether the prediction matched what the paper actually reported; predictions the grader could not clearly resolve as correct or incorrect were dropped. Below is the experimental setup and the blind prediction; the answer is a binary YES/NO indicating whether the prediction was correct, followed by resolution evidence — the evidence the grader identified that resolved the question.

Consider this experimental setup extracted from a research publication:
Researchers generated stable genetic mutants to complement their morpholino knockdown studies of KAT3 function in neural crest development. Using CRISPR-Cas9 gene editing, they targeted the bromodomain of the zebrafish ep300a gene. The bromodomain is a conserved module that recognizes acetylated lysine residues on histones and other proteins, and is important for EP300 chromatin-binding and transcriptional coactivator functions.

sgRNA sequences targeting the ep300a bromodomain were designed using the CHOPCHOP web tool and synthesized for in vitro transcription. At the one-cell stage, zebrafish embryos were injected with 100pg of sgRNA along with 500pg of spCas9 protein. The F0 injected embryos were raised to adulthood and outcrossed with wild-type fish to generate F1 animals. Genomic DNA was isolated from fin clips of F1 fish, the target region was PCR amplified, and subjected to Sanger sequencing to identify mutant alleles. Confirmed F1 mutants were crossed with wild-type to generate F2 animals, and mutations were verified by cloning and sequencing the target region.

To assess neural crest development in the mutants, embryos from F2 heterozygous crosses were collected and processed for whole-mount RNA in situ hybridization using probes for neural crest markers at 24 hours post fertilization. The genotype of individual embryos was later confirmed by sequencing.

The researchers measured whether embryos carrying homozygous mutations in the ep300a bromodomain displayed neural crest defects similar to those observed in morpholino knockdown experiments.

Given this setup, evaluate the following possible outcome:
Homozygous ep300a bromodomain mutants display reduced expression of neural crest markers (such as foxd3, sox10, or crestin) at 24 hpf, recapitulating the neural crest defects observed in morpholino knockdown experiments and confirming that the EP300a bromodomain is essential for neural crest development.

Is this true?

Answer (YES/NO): NO